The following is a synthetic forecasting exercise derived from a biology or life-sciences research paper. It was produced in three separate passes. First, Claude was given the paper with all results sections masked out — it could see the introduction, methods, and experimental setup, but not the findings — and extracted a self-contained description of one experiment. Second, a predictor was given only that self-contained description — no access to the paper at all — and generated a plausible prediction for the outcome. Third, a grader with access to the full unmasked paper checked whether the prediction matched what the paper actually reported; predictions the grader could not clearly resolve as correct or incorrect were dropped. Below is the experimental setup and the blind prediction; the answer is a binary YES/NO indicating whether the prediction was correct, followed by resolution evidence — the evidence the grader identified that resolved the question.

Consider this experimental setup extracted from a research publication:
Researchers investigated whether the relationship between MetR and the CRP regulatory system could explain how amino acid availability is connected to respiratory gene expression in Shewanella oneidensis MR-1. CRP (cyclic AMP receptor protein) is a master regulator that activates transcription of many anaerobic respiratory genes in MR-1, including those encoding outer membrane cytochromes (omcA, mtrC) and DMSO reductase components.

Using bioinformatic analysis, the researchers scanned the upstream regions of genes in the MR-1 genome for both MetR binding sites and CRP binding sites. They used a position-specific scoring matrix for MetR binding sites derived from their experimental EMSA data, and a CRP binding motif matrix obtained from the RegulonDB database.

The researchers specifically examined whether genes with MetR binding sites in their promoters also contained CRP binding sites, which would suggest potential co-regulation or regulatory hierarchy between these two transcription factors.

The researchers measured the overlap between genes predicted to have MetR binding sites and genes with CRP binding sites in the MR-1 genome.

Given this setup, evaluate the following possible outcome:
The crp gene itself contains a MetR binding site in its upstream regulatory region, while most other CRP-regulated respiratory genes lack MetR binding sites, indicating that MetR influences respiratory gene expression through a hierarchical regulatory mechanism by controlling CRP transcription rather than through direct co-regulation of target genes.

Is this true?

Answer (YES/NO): NO